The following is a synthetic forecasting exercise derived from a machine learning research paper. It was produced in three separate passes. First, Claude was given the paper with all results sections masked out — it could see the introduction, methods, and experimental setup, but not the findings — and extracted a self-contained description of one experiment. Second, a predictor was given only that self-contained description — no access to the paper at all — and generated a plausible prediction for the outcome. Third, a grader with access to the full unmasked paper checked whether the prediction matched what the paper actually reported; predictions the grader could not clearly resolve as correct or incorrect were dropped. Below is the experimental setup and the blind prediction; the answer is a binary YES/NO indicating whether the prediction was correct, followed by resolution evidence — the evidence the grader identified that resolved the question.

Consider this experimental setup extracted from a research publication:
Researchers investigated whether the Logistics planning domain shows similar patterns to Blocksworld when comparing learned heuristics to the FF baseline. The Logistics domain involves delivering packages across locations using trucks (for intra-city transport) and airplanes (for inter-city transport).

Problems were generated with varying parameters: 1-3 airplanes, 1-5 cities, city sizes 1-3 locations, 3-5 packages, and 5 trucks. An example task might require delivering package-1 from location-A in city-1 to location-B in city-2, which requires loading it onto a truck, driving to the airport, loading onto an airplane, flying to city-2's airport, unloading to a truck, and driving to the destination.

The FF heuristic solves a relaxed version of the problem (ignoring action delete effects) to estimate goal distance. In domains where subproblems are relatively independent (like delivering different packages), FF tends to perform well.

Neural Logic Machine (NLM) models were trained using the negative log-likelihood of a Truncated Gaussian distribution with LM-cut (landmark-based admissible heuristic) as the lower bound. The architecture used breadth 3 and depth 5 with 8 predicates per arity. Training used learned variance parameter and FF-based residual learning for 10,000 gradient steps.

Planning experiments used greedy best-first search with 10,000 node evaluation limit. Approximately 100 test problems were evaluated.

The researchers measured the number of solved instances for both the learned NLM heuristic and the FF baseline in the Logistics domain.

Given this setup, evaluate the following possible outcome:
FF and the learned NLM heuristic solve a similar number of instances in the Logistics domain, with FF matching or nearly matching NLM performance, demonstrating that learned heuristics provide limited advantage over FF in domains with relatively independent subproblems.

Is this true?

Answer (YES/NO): YES